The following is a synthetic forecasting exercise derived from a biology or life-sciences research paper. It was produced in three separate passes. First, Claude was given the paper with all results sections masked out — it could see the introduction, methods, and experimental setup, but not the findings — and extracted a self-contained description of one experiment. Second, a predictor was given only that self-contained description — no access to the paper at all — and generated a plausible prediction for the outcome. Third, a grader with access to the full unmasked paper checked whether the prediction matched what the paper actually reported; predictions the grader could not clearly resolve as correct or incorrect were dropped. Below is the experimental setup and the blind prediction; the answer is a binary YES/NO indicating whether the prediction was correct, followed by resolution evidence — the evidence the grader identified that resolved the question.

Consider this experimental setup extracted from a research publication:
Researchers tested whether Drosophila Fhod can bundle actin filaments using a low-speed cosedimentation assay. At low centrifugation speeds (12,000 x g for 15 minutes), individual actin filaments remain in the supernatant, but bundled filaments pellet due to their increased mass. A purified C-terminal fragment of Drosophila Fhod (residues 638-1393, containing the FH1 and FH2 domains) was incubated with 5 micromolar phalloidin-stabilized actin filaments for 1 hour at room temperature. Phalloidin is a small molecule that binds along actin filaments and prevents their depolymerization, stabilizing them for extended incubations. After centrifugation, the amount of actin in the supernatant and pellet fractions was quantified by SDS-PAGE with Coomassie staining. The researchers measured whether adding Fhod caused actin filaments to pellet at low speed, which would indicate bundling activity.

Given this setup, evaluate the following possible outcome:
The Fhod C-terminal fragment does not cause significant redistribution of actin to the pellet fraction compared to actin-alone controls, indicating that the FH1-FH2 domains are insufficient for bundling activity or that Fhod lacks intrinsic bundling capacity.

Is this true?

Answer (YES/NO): NO